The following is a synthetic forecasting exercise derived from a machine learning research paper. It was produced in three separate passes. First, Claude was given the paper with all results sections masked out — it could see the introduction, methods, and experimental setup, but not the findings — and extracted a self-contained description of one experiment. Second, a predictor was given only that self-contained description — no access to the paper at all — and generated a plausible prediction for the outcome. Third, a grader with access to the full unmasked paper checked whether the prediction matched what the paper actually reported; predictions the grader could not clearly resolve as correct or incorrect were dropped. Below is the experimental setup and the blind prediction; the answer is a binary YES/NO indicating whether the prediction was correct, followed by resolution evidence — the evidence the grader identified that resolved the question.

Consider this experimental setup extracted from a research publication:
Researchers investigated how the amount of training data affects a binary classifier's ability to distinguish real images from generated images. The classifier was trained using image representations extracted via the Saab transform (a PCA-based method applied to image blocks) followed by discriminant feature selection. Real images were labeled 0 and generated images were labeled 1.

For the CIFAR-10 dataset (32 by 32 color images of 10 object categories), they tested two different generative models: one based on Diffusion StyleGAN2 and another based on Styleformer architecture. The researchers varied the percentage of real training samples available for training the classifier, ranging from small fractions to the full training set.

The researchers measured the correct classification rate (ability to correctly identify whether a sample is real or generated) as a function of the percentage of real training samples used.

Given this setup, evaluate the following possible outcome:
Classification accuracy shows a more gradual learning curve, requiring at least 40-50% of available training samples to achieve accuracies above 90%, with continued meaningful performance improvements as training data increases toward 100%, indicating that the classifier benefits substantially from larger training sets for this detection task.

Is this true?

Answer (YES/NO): NO